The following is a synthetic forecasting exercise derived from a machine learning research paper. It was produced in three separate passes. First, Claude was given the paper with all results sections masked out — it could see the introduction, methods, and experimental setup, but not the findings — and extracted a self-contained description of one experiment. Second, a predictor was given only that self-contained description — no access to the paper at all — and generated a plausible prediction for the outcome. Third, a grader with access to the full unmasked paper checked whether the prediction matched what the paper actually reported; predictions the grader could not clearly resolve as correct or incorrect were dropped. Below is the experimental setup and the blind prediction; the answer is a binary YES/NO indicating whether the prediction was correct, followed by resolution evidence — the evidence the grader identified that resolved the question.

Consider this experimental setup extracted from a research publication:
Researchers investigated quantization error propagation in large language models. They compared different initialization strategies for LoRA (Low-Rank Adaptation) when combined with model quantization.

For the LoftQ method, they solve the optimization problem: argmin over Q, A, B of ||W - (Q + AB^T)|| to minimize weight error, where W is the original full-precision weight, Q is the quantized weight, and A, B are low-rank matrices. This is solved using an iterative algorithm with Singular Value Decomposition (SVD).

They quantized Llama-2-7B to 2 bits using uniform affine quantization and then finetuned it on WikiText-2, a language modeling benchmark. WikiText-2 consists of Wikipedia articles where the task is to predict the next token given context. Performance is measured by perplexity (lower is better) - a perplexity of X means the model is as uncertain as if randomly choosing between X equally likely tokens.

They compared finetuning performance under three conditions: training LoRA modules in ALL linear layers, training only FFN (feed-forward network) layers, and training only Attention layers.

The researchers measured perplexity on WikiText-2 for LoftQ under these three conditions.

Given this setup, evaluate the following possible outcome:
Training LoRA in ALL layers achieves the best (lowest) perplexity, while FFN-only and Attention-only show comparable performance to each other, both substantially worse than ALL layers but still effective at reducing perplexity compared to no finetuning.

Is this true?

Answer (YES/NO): YES